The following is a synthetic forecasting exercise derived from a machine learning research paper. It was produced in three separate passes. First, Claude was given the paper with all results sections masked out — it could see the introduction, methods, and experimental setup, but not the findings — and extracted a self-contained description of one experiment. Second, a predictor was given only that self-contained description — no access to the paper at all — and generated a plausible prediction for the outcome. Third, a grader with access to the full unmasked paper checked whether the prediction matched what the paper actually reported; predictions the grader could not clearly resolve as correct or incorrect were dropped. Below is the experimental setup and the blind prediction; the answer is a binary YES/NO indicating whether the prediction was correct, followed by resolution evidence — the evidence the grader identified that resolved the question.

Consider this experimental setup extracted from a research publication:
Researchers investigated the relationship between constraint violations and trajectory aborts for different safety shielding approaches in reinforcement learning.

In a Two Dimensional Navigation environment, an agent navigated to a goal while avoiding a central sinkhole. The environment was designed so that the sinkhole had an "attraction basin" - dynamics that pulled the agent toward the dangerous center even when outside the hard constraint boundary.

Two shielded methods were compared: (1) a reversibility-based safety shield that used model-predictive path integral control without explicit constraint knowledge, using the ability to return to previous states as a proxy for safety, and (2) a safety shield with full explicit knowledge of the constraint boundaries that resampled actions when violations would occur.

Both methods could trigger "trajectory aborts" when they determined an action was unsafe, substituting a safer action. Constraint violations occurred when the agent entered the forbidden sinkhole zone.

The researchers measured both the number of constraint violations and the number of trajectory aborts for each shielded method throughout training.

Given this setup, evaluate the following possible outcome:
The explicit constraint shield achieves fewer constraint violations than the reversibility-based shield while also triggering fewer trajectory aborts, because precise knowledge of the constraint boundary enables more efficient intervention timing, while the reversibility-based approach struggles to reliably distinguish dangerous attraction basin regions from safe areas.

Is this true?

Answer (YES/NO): NO